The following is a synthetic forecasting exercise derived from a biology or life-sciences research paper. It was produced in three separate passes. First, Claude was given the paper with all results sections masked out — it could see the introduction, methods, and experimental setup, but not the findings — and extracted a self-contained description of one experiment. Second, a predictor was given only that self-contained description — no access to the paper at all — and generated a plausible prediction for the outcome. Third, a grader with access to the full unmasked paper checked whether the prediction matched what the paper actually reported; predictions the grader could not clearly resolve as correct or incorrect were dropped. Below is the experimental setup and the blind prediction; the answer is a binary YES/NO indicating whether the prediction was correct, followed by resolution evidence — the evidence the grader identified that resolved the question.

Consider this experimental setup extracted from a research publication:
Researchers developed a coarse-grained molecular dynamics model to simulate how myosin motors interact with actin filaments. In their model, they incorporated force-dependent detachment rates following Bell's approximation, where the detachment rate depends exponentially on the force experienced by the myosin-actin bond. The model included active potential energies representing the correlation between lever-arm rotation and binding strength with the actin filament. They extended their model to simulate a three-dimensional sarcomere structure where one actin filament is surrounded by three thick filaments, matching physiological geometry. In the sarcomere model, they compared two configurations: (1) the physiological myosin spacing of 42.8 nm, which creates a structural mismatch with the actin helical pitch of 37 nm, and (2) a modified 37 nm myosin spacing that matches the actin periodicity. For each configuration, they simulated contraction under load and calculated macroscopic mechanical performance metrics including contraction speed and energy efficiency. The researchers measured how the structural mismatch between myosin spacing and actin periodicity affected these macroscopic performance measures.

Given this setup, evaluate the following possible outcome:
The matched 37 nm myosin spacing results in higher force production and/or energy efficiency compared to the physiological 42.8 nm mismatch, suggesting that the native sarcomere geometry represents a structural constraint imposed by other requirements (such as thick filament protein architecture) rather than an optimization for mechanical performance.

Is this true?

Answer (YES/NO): NO